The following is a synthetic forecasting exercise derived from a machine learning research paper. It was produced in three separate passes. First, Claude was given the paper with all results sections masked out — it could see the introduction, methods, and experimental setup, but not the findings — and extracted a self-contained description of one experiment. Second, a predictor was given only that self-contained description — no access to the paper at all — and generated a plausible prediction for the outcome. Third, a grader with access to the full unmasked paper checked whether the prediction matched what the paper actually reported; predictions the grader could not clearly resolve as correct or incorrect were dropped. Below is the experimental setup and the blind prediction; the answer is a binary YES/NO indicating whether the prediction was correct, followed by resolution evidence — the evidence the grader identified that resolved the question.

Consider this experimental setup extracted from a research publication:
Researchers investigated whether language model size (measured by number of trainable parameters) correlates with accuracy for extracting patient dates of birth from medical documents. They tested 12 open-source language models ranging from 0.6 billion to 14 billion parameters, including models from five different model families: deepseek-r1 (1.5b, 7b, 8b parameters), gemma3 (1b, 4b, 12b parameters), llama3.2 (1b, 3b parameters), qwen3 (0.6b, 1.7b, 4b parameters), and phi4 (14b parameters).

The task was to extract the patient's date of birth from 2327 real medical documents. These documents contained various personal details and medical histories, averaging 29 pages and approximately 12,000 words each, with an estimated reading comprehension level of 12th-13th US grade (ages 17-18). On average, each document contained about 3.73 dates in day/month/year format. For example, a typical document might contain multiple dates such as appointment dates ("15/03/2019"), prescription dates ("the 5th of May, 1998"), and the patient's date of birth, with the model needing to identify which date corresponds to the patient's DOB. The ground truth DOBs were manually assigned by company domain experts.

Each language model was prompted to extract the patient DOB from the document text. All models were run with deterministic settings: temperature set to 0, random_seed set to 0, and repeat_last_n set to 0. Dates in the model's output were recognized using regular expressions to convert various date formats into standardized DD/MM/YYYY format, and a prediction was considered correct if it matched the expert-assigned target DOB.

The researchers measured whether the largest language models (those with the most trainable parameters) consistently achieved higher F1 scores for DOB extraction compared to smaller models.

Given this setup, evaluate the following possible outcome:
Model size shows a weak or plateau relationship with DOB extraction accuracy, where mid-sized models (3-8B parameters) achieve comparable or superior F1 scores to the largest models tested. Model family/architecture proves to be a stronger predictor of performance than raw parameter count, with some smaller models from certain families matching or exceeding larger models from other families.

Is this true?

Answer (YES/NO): NO